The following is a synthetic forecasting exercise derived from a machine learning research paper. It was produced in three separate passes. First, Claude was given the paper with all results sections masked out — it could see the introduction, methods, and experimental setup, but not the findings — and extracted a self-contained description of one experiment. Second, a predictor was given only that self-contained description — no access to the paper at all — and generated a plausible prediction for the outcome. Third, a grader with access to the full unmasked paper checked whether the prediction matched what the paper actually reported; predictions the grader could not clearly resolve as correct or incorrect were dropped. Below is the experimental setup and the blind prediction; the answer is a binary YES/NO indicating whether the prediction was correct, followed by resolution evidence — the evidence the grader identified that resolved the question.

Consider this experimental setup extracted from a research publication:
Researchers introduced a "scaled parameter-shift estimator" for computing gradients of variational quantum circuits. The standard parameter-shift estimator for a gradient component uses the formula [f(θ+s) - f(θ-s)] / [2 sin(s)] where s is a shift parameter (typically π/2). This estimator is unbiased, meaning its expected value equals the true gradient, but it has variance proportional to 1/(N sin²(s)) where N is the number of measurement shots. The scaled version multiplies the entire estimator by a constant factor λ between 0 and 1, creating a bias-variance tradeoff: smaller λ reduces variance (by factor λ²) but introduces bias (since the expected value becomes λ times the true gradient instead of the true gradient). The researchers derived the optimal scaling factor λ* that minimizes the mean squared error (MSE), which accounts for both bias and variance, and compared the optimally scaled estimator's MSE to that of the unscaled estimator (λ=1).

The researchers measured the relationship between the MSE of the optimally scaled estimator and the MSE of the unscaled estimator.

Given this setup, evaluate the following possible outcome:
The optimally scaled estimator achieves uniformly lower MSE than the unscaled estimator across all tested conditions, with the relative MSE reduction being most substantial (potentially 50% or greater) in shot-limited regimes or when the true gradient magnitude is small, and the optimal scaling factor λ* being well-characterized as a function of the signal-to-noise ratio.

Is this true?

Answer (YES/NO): YES